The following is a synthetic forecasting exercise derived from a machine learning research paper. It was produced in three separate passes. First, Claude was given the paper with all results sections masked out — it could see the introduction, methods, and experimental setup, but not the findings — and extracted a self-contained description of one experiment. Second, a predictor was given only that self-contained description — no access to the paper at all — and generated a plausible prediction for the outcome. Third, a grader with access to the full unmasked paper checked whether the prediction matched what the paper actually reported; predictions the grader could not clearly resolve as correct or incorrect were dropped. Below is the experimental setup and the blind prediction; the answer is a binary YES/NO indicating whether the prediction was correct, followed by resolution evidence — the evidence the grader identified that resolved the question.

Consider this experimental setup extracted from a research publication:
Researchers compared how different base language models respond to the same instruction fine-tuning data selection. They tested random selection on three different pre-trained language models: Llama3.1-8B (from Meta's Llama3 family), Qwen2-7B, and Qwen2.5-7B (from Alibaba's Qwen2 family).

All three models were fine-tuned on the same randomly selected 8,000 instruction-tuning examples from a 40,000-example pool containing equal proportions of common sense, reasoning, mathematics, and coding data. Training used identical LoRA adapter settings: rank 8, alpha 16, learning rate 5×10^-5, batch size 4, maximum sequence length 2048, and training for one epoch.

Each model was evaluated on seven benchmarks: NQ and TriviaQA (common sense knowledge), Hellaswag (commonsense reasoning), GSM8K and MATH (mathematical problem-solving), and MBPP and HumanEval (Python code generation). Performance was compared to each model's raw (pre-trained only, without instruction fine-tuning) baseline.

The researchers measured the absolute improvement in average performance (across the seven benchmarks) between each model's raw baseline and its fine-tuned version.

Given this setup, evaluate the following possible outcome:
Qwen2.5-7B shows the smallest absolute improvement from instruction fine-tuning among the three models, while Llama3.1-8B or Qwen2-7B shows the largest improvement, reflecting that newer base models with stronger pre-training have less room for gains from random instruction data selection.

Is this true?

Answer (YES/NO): NO